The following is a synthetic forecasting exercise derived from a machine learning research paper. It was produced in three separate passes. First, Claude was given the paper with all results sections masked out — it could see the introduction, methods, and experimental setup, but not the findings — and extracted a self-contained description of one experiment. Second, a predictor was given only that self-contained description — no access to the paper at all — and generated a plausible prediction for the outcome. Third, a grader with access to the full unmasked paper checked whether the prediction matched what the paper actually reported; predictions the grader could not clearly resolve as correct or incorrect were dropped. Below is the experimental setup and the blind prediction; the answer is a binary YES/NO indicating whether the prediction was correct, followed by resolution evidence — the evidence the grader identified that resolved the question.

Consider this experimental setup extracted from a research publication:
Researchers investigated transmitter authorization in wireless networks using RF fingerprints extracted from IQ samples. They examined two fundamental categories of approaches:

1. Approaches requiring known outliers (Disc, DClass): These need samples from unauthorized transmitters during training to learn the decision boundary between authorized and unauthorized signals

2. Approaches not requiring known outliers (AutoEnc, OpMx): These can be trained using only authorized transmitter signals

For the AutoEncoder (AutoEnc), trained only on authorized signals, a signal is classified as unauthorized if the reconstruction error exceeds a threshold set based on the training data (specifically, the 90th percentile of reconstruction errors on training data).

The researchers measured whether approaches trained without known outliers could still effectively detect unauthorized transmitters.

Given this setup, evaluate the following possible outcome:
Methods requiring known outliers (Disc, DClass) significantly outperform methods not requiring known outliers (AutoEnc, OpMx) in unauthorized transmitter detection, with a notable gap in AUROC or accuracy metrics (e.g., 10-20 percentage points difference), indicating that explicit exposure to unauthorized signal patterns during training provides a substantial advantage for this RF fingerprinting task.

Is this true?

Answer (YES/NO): NO